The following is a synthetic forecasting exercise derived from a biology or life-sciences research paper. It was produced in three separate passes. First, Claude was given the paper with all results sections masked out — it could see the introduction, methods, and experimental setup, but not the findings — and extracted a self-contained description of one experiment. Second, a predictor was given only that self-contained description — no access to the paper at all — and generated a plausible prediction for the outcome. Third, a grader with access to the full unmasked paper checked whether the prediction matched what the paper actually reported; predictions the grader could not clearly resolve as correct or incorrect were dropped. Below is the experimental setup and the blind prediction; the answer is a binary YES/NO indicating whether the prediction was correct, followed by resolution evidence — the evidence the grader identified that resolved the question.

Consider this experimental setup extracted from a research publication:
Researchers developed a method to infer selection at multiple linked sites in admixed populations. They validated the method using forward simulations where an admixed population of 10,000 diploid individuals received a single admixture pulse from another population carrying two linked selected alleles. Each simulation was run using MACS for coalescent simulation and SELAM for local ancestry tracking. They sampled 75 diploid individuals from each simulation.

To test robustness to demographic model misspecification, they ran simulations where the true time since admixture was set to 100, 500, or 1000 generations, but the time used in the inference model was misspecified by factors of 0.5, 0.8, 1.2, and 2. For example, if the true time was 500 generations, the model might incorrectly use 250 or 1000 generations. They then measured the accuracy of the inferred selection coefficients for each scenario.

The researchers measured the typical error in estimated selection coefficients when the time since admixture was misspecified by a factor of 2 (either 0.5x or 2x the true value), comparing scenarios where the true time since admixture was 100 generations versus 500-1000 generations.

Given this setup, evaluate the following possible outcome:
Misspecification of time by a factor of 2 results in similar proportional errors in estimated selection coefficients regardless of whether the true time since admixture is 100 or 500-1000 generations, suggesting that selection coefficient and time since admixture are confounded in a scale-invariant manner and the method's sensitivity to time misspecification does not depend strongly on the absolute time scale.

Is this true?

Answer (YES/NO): NO